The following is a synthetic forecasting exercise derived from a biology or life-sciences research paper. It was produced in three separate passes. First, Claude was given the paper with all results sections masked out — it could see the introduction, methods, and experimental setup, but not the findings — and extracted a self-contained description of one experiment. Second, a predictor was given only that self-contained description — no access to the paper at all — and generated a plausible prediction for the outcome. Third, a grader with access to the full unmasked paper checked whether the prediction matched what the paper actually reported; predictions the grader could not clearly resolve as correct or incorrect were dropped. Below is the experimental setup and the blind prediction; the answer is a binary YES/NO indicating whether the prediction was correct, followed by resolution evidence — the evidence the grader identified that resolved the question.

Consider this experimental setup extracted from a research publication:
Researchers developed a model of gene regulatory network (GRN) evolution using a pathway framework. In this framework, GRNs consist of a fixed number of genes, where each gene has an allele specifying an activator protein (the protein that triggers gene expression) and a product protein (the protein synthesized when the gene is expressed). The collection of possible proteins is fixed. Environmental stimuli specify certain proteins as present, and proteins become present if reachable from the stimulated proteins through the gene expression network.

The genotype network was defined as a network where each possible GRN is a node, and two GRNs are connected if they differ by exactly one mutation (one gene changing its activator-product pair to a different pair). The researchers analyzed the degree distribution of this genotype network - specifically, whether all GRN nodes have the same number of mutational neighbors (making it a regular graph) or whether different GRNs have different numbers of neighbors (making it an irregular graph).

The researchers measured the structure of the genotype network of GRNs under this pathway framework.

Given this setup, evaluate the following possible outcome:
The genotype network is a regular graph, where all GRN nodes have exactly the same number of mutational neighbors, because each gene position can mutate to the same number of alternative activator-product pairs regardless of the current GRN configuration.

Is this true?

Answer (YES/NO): YES